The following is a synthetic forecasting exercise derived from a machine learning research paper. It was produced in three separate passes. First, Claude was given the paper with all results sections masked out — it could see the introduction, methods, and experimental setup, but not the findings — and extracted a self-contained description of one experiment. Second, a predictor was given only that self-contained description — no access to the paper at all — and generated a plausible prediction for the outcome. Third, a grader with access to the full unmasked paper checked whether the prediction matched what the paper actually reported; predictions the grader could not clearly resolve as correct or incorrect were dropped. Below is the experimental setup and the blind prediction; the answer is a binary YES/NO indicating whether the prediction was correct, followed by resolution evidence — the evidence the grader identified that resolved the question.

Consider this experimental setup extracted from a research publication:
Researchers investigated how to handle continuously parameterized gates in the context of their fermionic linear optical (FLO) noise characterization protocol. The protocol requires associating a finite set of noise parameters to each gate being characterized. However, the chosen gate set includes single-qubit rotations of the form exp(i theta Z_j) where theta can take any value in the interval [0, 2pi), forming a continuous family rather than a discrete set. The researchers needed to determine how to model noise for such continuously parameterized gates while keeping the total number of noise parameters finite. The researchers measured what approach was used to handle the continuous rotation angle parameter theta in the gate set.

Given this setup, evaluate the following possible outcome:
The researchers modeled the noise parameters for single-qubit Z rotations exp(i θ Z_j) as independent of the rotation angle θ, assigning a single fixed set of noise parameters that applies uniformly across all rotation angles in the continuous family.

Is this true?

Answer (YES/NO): NO